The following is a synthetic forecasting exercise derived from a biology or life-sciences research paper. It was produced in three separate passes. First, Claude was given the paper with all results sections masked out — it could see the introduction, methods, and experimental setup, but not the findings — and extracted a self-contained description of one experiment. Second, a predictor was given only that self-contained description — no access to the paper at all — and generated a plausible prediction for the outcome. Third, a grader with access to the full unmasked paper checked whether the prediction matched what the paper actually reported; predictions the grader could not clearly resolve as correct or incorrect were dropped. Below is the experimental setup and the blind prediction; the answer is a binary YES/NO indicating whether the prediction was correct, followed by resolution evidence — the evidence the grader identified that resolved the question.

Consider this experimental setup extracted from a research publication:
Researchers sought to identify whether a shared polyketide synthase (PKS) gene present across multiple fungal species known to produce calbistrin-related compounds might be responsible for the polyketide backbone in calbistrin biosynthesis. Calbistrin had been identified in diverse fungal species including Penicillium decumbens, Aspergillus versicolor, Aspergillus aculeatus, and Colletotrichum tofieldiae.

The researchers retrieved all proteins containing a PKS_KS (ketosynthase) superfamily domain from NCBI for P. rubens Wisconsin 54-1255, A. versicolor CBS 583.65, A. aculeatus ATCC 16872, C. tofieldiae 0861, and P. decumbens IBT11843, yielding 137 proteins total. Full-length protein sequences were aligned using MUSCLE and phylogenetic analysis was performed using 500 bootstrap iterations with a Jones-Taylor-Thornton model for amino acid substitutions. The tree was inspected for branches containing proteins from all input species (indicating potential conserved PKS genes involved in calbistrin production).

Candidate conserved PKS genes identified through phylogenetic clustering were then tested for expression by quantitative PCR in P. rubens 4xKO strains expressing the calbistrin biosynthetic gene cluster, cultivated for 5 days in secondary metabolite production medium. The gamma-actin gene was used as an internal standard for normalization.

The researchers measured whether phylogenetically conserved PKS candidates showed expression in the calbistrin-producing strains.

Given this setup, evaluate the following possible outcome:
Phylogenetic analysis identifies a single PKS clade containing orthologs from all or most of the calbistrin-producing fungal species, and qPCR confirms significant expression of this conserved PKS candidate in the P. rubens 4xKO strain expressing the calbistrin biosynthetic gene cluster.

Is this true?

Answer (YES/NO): YES